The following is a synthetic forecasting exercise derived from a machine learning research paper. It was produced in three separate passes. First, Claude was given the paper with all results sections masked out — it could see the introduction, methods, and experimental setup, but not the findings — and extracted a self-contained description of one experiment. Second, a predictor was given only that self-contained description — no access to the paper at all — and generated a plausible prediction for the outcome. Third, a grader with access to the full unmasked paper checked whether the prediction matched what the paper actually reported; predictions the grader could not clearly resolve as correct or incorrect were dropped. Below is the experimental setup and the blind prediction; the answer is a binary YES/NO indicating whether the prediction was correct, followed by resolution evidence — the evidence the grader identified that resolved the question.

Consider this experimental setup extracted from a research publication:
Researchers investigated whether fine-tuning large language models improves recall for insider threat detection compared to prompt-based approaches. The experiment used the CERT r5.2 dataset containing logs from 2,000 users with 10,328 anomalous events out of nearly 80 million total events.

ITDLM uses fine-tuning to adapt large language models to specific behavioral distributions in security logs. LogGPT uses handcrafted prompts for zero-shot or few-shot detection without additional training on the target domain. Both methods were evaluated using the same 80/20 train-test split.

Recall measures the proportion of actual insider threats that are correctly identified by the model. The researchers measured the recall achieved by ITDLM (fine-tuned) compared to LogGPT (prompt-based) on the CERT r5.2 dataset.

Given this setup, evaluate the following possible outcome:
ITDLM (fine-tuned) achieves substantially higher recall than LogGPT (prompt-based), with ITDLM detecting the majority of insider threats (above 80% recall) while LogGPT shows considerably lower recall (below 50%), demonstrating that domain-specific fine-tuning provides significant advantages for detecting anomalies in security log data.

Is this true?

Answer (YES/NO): NO